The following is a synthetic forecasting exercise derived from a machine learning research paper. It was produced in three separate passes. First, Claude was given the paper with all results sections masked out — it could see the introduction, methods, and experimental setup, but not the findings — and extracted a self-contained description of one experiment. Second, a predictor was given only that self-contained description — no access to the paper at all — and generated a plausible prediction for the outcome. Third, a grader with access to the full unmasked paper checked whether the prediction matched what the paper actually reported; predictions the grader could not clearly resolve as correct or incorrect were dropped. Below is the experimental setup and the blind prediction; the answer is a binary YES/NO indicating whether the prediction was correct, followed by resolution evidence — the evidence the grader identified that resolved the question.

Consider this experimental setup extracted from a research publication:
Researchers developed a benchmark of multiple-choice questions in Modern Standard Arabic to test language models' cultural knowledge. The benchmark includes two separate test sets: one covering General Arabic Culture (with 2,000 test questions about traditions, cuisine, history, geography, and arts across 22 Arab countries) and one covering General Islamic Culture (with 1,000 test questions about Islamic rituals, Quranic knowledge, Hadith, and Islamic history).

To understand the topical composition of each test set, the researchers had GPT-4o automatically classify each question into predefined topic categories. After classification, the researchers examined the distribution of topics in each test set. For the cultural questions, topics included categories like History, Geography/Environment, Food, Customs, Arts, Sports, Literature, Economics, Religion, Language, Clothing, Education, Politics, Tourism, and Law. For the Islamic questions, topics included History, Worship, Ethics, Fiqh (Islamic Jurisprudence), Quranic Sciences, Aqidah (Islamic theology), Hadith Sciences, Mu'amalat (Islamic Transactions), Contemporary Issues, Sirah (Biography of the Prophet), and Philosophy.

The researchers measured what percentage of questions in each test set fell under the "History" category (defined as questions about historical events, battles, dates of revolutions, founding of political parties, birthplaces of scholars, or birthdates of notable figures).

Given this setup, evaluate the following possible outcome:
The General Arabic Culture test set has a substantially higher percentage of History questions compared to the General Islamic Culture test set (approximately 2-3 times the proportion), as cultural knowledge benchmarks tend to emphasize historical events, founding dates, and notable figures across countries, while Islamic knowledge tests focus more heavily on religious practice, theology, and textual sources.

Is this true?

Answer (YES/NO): NO